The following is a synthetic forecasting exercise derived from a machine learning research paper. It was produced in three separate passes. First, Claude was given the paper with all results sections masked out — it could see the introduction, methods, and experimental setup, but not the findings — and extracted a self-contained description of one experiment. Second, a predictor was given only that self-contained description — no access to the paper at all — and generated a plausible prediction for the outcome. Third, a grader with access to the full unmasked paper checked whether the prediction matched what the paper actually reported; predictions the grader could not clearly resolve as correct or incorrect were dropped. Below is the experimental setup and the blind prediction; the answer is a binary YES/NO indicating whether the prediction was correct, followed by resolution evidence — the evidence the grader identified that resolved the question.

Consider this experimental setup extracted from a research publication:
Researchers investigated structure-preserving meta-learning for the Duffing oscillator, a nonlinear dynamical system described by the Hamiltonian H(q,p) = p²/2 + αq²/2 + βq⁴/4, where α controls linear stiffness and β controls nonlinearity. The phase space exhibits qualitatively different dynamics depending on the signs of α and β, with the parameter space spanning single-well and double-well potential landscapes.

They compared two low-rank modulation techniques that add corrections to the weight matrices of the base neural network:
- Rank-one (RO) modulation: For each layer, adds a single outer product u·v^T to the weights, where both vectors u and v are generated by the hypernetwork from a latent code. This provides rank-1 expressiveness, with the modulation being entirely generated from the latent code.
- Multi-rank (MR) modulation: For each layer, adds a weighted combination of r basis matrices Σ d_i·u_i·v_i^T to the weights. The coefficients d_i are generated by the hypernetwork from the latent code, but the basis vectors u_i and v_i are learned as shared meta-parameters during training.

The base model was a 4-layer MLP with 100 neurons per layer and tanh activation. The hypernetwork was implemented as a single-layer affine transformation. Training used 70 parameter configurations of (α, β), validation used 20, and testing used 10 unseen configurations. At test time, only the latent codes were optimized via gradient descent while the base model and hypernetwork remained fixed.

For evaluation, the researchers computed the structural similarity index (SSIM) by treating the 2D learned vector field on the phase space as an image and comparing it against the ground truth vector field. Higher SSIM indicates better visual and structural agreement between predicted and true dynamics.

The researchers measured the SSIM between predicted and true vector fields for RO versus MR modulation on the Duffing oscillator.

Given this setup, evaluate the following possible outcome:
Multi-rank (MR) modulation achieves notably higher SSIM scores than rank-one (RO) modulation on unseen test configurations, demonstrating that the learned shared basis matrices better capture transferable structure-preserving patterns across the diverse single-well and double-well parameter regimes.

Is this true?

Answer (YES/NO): NO